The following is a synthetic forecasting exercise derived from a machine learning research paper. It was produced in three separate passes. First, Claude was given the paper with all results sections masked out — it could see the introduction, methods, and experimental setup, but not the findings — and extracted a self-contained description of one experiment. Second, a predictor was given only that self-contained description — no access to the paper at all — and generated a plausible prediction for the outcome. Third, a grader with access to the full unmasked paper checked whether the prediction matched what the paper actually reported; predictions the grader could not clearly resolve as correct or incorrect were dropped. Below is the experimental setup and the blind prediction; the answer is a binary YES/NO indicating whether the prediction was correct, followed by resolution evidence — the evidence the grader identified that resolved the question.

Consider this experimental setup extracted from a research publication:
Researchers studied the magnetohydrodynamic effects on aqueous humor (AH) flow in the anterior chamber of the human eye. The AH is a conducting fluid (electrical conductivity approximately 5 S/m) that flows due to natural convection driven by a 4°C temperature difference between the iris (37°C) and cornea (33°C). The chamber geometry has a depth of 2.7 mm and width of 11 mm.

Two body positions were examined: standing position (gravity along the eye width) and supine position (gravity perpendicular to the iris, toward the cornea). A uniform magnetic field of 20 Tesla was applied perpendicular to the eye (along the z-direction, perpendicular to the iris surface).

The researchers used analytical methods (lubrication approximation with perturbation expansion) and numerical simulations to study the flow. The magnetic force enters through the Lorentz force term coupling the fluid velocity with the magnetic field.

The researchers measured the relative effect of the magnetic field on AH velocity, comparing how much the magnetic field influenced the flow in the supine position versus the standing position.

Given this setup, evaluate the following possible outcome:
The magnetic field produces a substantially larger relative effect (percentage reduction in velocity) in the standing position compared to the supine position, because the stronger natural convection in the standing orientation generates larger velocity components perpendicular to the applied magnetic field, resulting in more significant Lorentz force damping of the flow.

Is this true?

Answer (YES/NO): NO